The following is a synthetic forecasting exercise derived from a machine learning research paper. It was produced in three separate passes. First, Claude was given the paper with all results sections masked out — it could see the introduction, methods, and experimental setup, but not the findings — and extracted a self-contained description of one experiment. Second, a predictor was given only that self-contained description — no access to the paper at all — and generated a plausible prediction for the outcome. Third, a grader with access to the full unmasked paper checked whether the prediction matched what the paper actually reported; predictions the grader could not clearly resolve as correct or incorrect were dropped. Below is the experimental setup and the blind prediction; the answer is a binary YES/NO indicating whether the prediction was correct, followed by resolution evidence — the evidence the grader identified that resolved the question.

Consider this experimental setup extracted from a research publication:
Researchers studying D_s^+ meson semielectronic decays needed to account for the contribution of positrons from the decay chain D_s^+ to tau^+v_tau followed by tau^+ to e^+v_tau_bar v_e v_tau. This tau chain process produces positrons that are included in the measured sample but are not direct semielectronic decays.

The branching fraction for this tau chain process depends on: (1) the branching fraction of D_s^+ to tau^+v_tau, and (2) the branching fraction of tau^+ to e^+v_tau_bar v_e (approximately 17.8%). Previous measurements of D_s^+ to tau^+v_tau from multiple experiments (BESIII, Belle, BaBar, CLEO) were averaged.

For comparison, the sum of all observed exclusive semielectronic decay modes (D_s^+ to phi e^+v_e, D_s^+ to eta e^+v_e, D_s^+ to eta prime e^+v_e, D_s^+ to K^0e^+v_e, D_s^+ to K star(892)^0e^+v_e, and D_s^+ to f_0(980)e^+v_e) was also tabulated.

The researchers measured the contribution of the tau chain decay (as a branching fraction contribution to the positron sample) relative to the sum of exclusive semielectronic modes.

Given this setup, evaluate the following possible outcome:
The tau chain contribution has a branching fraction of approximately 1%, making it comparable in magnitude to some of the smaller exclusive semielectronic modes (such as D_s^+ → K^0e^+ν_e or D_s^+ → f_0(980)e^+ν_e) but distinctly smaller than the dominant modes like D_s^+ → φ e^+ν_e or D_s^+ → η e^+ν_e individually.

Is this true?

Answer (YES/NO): NO